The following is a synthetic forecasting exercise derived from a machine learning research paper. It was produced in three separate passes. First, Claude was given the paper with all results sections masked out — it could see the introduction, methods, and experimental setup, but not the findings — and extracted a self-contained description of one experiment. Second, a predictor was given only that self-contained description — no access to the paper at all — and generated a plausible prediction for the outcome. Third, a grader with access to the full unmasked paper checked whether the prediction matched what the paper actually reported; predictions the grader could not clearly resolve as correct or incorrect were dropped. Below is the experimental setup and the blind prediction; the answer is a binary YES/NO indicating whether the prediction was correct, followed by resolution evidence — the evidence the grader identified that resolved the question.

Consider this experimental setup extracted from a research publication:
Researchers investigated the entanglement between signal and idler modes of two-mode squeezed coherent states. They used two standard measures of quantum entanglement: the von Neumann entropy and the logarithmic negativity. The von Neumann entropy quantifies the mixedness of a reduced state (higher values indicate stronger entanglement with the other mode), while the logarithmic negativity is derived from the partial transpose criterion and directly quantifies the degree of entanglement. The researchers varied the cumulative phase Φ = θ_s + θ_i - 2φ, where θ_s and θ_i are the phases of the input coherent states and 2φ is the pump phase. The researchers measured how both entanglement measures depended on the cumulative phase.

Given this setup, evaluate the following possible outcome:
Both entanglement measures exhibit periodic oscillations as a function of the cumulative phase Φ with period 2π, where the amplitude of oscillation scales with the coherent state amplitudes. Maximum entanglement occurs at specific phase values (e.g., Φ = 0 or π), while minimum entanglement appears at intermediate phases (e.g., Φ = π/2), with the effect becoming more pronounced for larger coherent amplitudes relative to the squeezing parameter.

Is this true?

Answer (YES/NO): NO